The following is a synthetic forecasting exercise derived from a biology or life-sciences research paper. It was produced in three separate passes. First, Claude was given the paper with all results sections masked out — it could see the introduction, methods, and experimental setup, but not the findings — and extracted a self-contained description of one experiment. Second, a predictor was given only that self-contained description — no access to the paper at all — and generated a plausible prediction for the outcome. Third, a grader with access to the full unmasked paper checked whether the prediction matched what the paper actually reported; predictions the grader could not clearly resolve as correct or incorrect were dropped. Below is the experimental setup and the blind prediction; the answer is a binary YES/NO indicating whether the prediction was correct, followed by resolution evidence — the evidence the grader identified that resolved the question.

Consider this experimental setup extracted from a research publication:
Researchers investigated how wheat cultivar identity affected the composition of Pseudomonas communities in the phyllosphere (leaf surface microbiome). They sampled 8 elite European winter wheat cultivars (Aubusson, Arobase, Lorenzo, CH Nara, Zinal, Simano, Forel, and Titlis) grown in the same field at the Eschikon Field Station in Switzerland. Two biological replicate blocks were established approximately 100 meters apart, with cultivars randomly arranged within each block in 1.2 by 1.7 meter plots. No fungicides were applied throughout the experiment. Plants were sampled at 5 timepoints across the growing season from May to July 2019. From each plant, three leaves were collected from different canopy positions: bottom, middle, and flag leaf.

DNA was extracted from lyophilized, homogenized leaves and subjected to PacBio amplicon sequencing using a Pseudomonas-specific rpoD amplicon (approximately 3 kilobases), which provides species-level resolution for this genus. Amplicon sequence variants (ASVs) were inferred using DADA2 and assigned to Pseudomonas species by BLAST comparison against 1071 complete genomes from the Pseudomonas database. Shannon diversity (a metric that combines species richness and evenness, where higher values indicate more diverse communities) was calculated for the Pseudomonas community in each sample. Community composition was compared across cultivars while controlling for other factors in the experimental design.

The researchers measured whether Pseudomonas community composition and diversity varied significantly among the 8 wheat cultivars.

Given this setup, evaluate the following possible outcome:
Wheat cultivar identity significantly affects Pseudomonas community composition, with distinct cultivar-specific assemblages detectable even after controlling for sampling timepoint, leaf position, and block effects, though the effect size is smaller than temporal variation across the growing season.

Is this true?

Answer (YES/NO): NO